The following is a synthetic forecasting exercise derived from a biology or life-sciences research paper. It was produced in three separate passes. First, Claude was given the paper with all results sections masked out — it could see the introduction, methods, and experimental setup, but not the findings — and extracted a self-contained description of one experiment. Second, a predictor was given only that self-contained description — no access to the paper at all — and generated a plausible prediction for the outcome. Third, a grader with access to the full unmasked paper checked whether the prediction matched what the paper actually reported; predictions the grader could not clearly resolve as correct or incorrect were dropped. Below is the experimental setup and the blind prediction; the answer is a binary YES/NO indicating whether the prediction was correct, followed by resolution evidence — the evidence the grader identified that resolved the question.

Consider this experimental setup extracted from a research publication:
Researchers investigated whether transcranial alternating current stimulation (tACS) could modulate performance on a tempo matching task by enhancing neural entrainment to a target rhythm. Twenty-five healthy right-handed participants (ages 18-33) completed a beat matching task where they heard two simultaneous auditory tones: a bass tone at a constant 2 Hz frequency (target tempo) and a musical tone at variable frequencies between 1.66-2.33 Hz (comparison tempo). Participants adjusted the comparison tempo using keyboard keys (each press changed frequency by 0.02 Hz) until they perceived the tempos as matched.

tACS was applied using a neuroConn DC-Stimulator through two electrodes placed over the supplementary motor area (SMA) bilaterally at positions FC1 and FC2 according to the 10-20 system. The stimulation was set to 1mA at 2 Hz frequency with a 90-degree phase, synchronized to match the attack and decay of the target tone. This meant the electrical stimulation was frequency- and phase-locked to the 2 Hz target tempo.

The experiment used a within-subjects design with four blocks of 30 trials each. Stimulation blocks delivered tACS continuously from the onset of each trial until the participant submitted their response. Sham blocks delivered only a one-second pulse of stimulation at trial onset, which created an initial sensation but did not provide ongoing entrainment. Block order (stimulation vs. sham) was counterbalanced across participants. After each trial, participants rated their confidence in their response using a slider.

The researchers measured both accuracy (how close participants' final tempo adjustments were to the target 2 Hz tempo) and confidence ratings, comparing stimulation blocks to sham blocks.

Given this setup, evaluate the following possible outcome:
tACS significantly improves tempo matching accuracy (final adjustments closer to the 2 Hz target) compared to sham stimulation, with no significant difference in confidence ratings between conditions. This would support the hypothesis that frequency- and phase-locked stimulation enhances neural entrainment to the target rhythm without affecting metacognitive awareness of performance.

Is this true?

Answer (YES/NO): YES